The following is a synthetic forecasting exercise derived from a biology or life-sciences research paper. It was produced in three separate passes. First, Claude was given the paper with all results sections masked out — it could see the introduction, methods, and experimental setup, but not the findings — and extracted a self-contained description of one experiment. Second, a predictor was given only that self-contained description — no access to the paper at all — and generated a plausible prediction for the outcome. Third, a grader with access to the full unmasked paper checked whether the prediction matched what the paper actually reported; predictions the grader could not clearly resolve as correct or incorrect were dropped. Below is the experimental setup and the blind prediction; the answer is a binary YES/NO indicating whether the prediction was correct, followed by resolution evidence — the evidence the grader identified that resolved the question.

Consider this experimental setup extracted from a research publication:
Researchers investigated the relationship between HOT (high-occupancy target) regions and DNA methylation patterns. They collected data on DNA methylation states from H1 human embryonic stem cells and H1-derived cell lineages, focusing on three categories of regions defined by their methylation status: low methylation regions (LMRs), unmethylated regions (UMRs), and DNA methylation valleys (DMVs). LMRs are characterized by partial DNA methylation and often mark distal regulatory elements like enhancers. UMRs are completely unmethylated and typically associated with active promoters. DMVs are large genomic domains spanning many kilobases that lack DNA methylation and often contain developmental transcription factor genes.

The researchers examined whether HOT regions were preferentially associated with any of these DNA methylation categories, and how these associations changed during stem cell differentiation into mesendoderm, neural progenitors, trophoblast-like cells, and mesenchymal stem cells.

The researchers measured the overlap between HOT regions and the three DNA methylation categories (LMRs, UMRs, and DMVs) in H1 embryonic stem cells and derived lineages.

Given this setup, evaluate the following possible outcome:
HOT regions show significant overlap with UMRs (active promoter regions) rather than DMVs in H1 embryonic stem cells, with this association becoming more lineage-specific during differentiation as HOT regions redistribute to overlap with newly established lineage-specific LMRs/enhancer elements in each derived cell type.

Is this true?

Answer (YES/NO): NO